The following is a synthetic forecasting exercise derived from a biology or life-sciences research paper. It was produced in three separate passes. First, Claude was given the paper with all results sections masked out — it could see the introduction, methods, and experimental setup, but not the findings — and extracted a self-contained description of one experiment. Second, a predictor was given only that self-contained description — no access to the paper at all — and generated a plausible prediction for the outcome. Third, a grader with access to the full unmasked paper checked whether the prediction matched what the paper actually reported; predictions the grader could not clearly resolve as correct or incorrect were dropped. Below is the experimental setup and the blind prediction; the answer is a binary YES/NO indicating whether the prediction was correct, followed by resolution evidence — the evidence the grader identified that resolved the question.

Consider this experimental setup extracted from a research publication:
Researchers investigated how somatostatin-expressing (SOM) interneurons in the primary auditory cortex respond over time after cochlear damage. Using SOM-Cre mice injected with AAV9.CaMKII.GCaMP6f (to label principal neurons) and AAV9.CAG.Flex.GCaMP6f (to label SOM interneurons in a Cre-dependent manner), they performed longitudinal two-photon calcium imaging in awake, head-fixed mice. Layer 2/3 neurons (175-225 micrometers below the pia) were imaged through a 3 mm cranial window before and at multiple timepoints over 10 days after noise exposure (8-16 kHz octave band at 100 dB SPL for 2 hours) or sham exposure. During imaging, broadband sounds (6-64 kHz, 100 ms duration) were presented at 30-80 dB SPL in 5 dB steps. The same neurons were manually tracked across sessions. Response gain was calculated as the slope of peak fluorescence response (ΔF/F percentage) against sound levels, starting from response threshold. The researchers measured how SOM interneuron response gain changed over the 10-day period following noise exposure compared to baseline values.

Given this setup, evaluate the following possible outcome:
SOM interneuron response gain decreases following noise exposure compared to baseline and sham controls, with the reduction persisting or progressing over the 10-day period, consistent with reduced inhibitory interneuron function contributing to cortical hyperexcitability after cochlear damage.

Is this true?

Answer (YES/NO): NO